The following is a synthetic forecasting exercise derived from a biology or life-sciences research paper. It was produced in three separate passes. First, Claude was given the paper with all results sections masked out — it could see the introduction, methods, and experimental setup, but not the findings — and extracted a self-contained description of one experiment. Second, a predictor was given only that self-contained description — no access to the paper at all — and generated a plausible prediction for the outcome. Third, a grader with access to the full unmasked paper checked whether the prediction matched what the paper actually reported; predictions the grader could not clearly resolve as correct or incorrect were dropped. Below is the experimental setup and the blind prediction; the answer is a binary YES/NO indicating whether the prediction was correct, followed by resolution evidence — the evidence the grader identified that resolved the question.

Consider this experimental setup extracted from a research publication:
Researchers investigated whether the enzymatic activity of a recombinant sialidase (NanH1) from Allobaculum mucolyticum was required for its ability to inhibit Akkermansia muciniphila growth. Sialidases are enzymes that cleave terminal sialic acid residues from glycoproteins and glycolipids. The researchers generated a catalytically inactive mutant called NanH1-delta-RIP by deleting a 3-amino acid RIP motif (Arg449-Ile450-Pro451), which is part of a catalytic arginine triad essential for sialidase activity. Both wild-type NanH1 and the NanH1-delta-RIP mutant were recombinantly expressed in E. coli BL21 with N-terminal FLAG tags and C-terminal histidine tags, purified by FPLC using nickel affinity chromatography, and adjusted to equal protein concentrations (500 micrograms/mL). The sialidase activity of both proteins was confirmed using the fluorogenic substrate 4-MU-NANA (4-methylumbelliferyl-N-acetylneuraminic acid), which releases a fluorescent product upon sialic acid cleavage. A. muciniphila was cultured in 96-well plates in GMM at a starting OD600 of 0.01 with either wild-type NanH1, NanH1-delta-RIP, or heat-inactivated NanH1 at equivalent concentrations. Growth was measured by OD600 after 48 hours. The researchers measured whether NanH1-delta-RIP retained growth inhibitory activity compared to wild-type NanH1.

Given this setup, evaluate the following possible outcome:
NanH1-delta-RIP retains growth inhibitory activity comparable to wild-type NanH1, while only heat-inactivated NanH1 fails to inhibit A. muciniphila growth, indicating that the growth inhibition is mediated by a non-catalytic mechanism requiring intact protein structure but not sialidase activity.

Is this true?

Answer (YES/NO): NO